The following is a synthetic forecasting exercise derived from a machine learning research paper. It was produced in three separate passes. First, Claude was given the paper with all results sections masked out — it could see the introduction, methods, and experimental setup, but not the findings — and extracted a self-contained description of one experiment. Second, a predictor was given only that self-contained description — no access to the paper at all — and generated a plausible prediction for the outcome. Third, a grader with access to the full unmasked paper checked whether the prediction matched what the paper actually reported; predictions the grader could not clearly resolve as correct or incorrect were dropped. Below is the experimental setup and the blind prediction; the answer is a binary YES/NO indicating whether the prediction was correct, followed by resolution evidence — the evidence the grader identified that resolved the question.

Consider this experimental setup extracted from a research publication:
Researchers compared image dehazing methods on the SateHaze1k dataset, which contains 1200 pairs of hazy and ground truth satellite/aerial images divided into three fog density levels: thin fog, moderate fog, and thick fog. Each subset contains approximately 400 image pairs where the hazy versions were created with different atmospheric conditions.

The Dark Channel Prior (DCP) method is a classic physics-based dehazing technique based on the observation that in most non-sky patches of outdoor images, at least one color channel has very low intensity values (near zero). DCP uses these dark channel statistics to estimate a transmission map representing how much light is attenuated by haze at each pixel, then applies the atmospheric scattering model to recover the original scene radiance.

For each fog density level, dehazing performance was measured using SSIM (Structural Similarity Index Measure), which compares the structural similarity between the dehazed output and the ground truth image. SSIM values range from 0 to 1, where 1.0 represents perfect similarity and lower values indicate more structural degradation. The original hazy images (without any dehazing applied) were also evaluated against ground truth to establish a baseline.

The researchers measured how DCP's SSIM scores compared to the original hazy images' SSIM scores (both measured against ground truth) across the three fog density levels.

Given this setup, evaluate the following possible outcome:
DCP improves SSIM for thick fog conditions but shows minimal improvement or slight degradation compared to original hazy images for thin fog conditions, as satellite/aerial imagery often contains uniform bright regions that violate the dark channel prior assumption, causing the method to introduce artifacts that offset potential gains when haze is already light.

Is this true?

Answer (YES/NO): YES